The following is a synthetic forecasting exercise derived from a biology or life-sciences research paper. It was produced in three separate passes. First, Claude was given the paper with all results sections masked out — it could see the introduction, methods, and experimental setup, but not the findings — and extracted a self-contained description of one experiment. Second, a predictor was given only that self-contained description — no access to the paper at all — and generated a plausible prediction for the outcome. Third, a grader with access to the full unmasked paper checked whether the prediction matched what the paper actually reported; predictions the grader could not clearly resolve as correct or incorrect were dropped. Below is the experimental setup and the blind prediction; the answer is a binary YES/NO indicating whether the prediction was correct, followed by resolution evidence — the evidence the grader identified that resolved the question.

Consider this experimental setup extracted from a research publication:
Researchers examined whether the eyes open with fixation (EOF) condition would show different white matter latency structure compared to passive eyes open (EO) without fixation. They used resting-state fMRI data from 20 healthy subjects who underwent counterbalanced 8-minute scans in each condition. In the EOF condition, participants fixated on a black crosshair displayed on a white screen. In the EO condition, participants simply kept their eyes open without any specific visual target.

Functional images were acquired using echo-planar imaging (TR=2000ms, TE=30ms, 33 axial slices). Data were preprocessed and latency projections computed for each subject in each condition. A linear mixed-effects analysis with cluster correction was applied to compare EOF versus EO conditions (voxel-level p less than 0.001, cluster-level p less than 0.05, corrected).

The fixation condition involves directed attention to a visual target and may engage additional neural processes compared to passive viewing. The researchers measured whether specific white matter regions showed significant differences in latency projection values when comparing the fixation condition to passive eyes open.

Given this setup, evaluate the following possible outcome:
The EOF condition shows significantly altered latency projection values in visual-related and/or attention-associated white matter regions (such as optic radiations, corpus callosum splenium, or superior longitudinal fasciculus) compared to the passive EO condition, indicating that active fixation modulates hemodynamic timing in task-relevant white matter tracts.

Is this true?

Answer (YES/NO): NO